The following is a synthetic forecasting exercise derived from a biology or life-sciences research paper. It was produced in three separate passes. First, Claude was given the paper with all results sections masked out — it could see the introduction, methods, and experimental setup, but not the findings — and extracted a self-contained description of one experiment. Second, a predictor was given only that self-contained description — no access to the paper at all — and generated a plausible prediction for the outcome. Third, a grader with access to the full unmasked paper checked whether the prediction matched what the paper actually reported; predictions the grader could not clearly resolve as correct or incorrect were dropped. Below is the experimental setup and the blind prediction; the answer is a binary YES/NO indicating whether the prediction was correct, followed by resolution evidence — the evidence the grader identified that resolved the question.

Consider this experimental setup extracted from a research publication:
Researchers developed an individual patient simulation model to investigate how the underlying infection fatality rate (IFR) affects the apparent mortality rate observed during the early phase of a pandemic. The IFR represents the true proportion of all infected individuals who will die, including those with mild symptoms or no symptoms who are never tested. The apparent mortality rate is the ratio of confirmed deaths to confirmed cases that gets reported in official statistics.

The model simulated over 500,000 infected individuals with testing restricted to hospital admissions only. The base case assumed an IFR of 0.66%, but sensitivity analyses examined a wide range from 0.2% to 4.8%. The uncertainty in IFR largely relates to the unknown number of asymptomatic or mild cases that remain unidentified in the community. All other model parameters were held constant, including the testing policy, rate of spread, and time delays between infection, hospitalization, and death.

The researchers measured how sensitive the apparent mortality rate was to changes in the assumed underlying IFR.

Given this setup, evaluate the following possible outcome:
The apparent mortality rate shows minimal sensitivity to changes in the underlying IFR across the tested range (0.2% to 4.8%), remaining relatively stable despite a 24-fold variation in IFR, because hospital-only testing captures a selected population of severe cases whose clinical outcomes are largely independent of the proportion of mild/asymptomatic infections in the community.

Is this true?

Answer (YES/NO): YES